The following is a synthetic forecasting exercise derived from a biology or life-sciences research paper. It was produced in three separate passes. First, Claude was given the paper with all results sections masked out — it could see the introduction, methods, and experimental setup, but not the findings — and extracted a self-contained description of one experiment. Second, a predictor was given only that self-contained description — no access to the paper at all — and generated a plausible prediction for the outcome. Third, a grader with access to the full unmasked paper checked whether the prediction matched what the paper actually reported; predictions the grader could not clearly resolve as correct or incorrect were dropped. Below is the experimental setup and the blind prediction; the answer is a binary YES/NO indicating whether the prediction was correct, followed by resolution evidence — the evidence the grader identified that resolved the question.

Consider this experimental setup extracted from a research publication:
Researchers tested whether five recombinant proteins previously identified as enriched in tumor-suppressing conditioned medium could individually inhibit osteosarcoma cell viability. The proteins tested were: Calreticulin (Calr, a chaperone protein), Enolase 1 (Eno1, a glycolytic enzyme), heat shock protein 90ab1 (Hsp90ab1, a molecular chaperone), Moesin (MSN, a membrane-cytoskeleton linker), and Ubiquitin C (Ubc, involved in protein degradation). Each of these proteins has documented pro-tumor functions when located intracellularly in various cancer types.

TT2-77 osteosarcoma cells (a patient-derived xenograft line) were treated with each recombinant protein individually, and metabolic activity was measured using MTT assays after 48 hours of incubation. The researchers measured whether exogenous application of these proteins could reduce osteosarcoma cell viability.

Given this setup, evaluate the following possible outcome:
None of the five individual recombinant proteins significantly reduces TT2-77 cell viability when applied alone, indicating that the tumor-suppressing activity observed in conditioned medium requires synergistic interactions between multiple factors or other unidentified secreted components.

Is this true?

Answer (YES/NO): NO